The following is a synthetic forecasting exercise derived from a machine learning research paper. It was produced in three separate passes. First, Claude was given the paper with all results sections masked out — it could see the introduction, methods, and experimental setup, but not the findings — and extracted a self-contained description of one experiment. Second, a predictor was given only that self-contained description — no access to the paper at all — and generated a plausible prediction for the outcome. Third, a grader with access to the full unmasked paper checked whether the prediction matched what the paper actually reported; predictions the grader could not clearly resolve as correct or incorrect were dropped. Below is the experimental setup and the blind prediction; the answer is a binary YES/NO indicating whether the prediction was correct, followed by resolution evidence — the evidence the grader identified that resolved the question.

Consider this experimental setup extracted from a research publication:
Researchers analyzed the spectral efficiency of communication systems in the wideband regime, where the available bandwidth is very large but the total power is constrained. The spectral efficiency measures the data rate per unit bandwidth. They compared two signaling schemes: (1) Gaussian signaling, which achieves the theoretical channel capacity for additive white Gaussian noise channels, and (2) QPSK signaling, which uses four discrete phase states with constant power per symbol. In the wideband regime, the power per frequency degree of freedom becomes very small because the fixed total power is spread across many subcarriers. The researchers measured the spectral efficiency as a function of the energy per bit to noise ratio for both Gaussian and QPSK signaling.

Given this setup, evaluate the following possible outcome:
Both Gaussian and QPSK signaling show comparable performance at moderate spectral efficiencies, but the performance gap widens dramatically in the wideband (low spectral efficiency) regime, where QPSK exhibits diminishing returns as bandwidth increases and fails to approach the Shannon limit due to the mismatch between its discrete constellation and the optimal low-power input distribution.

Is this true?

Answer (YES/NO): NO